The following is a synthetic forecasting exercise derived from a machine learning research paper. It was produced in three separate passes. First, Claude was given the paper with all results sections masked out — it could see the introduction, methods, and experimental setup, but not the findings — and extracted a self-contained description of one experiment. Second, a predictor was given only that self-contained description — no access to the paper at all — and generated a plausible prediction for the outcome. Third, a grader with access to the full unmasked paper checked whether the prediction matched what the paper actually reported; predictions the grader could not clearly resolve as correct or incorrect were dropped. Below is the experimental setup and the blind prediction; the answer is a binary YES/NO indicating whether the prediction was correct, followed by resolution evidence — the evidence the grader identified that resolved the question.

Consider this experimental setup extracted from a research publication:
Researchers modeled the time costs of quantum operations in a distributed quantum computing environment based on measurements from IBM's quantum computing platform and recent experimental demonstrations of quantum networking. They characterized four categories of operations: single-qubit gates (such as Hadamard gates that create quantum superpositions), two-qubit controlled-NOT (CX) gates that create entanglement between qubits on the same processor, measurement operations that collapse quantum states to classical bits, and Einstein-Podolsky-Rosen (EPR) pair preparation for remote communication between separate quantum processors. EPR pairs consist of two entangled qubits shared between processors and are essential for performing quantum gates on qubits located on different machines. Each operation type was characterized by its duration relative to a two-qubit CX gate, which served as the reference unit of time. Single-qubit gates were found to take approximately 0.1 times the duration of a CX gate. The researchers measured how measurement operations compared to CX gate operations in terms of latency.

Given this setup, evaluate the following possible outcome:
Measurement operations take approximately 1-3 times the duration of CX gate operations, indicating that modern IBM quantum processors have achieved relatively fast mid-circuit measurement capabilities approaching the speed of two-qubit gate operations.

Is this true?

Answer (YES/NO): NO